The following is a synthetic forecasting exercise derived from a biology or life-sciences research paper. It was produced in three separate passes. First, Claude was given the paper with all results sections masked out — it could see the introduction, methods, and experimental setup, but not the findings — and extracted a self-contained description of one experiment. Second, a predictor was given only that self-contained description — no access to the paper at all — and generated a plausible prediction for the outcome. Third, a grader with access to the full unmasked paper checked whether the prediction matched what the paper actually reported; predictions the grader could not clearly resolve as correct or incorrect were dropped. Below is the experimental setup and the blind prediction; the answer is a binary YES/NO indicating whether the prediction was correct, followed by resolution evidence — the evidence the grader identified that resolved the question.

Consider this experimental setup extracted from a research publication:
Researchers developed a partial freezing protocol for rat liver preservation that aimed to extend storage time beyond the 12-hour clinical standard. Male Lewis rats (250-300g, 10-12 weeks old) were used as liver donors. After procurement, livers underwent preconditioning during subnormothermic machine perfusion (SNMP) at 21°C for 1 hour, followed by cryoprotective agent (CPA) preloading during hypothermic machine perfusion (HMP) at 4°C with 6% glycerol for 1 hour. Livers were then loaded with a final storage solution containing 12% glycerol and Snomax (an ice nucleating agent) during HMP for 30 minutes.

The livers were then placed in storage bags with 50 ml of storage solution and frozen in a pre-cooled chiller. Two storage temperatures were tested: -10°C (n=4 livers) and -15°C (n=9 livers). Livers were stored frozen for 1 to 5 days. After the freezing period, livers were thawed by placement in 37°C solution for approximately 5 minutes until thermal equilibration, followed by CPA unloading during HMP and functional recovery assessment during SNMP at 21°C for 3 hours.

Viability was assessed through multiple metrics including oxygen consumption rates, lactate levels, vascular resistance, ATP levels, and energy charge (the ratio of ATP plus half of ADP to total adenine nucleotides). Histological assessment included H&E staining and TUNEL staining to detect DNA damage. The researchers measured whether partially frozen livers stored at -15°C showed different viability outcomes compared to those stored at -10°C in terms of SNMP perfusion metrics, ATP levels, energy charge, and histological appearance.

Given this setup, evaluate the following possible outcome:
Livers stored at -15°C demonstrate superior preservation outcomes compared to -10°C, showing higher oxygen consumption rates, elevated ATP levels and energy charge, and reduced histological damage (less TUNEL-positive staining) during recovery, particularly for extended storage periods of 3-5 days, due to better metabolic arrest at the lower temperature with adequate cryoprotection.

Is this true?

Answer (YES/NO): NO